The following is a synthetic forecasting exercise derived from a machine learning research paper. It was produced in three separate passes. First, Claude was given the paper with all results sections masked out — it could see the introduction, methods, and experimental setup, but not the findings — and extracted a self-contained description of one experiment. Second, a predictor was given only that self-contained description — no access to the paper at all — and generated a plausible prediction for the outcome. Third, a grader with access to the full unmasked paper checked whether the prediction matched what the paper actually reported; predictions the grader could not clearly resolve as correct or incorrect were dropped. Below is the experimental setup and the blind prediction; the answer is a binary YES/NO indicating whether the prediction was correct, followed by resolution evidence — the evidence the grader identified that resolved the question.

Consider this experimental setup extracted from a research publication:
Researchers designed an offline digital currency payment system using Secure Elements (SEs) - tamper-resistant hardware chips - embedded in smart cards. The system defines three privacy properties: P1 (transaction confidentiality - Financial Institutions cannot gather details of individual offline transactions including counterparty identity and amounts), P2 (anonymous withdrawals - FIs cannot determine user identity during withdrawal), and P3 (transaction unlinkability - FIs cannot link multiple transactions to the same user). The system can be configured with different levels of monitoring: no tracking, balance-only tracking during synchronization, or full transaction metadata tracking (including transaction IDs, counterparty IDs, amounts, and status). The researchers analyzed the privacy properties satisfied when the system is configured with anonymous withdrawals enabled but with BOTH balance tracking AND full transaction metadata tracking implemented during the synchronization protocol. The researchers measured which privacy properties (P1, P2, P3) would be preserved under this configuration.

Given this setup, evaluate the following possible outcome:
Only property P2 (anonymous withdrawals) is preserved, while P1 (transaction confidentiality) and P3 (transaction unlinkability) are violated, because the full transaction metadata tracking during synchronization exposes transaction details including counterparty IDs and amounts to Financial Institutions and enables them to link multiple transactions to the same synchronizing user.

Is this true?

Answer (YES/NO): YES